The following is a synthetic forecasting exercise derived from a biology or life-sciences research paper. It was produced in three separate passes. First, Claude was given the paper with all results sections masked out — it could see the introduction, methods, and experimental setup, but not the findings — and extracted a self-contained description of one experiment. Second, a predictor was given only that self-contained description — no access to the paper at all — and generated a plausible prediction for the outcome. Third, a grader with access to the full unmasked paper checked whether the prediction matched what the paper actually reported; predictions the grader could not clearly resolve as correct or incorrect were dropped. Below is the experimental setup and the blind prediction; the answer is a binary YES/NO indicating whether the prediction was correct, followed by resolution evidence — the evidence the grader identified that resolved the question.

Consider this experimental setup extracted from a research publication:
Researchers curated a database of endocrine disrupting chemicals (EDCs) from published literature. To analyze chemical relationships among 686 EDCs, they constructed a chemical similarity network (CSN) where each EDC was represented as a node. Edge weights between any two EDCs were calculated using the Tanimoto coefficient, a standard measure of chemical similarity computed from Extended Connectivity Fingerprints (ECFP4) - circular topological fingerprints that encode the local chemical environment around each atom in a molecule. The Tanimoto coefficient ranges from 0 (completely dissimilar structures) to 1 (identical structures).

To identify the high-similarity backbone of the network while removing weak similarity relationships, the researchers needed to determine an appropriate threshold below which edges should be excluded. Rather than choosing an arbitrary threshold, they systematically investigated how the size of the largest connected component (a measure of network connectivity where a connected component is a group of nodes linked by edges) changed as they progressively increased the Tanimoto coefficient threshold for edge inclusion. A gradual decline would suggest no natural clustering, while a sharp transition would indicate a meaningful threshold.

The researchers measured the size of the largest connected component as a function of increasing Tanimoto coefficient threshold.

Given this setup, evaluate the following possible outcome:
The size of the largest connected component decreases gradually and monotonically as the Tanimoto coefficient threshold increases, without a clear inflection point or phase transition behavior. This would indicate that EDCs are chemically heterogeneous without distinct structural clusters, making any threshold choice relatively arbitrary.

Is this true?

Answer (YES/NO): NO